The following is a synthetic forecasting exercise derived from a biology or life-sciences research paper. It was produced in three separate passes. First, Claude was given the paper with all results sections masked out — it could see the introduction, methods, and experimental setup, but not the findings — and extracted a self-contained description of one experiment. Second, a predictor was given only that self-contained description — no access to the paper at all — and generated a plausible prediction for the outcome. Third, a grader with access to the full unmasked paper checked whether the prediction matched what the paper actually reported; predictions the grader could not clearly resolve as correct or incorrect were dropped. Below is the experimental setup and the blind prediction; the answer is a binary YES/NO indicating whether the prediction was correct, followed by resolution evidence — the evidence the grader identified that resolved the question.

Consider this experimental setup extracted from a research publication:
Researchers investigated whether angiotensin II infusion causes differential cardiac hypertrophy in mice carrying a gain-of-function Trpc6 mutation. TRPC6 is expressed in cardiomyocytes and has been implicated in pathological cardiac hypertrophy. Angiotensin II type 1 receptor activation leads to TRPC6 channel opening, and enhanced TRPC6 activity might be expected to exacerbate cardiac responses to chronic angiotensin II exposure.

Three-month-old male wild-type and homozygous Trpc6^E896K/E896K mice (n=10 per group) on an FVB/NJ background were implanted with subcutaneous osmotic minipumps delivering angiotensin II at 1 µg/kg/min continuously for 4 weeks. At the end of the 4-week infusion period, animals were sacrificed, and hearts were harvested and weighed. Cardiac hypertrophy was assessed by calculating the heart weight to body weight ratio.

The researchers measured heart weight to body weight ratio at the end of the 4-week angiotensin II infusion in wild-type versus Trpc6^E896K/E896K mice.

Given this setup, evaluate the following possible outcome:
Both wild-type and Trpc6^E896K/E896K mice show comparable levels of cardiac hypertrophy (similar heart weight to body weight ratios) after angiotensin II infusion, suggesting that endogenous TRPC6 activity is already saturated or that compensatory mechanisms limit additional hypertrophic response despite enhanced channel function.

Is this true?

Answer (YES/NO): YES